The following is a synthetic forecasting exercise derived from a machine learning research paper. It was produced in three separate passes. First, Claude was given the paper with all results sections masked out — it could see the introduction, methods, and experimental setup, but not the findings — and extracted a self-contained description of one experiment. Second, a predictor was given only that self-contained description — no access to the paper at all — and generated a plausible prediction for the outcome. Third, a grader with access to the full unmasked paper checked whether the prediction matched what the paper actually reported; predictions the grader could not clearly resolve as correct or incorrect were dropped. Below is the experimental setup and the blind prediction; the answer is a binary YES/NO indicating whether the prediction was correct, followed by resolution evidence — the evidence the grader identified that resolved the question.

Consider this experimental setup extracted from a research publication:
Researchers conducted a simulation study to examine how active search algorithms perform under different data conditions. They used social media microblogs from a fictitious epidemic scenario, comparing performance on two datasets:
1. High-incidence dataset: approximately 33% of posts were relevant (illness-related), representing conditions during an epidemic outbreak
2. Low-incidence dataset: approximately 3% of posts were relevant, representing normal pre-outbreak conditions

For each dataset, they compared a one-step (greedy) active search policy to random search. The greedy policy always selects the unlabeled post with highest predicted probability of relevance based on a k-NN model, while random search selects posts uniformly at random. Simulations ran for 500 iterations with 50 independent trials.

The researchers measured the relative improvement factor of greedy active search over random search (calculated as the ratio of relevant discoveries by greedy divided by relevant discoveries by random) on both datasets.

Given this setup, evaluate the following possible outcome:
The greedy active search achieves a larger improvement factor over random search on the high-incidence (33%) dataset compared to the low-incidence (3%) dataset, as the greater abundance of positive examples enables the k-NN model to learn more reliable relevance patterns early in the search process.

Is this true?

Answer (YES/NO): NO